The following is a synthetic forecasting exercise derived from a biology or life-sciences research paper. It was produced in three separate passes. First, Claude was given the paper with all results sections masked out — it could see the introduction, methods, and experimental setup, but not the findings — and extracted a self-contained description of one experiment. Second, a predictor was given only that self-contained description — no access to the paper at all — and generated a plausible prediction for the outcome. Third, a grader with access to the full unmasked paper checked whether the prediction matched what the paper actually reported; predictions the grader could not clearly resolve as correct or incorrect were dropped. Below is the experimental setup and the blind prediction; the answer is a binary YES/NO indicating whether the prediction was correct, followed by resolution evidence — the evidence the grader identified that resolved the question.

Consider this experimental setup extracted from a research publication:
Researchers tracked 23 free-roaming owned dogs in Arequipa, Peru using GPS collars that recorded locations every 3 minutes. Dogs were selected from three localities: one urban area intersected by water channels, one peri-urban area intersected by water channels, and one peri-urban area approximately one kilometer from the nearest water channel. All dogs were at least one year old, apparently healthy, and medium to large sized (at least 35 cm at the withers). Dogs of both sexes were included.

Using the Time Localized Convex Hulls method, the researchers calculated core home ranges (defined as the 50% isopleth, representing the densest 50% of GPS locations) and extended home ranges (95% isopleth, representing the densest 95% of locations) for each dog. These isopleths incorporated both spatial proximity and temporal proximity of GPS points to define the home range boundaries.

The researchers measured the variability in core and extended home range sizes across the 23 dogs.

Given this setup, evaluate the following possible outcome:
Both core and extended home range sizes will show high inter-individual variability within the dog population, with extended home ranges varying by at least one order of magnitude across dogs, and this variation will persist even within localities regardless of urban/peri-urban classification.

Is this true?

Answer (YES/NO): YES